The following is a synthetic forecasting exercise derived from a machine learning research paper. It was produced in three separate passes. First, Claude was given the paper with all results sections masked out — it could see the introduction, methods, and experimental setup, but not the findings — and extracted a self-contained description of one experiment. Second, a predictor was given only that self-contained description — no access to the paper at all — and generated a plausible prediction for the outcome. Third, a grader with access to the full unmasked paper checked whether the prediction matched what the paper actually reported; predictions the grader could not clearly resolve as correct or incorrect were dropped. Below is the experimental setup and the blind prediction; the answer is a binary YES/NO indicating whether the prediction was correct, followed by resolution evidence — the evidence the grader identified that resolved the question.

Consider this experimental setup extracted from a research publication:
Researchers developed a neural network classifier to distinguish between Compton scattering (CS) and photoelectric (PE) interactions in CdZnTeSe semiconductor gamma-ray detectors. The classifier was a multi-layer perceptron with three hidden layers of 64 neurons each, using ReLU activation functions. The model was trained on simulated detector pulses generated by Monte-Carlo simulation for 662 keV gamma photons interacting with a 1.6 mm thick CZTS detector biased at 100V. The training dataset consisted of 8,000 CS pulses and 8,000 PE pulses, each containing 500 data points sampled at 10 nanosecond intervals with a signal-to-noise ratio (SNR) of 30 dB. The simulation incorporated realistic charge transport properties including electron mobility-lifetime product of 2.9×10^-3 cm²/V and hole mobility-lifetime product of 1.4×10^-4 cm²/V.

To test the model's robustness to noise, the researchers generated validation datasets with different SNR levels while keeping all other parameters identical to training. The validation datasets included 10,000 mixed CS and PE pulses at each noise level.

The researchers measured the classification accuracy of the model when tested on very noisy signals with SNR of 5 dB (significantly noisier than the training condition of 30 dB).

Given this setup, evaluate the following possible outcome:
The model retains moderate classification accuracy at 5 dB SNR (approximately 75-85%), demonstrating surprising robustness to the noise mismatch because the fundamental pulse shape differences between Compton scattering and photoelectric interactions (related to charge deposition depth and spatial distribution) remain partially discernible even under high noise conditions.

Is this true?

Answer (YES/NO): YES